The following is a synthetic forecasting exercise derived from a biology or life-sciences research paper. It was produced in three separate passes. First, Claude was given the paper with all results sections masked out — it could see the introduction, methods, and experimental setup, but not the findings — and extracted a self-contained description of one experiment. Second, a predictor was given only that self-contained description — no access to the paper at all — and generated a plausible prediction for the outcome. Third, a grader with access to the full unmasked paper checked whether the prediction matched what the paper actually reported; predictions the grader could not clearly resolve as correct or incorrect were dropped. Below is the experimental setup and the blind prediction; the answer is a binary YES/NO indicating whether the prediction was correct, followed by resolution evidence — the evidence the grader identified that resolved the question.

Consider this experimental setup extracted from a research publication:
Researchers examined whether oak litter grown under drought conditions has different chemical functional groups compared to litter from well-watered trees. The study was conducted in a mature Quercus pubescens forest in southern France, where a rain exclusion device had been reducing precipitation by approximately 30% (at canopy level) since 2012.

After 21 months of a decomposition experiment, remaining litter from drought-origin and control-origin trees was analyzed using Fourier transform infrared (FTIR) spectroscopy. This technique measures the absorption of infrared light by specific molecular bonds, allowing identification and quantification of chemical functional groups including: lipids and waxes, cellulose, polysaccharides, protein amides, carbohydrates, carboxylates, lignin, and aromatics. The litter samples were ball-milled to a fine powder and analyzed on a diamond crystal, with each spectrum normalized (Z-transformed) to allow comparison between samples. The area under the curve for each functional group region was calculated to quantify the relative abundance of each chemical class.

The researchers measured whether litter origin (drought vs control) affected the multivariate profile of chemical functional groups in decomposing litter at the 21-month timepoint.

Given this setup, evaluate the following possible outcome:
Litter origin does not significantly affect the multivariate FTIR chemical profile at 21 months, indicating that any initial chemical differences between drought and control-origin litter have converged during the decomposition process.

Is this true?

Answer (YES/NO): YES